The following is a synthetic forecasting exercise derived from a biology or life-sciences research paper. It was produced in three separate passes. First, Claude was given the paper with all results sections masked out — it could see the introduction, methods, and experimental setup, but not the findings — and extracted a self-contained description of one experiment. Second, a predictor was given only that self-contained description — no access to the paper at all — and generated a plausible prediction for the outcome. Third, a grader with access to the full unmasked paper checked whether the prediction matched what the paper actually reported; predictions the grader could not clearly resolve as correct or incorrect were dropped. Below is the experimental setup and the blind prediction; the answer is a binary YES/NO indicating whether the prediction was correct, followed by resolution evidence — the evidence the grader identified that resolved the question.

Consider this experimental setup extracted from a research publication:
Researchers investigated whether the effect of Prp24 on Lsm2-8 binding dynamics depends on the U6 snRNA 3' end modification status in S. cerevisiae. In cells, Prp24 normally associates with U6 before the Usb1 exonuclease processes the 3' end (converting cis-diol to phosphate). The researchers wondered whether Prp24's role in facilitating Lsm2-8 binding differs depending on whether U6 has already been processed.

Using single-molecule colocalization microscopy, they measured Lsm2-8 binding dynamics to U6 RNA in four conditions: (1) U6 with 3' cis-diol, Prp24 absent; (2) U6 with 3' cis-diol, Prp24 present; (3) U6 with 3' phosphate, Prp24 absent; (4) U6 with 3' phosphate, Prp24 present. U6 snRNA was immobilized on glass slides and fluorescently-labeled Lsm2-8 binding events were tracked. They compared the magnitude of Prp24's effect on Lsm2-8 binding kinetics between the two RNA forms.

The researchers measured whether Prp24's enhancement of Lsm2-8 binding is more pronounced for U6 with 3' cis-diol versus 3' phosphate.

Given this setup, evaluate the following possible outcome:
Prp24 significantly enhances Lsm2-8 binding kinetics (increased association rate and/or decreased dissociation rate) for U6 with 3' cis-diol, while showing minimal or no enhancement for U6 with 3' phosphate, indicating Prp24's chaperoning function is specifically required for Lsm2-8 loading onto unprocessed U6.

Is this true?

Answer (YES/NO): YES